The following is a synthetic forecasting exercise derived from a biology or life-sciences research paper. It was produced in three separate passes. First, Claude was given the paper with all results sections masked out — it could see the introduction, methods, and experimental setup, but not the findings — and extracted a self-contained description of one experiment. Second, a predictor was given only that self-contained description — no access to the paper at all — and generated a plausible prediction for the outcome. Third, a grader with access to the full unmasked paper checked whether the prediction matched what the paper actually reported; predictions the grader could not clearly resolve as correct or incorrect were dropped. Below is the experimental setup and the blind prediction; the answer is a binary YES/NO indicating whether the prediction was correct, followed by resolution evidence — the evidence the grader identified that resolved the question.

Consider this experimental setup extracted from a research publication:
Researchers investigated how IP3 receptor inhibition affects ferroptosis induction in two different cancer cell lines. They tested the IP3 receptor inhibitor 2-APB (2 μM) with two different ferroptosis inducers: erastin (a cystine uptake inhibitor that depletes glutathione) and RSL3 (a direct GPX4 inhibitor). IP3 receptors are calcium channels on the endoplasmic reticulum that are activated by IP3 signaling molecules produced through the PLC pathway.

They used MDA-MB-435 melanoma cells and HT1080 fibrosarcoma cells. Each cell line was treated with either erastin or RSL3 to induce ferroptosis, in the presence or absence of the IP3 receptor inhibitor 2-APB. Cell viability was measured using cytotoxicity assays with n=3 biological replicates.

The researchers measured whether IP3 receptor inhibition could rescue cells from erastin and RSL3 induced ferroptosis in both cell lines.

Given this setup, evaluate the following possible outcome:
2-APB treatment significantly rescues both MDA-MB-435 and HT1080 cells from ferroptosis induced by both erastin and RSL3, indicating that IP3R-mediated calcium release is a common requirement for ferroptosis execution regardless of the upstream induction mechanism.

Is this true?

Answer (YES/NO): NO